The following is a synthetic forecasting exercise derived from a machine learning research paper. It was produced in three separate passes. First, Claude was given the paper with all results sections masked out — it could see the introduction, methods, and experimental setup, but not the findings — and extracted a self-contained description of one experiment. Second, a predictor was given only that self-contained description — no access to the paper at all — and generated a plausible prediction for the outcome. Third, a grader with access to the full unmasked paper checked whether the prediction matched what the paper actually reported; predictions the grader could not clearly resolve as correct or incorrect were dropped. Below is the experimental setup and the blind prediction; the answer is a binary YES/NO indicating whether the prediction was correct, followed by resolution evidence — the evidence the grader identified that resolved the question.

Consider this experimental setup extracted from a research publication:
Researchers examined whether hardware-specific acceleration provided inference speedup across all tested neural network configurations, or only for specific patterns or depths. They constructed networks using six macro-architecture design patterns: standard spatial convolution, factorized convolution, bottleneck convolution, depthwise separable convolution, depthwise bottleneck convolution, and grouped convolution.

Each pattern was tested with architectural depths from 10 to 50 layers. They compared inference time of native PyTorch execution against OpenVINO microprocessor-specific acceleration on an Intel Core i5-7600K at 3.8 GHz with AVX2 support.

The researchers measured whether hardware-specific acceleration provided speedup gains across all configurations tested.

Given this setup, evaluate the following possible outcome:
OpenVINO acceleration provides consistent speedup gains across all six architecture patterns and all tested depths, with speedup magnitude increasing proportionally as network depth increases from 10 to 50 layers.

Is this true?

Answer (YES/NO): NO